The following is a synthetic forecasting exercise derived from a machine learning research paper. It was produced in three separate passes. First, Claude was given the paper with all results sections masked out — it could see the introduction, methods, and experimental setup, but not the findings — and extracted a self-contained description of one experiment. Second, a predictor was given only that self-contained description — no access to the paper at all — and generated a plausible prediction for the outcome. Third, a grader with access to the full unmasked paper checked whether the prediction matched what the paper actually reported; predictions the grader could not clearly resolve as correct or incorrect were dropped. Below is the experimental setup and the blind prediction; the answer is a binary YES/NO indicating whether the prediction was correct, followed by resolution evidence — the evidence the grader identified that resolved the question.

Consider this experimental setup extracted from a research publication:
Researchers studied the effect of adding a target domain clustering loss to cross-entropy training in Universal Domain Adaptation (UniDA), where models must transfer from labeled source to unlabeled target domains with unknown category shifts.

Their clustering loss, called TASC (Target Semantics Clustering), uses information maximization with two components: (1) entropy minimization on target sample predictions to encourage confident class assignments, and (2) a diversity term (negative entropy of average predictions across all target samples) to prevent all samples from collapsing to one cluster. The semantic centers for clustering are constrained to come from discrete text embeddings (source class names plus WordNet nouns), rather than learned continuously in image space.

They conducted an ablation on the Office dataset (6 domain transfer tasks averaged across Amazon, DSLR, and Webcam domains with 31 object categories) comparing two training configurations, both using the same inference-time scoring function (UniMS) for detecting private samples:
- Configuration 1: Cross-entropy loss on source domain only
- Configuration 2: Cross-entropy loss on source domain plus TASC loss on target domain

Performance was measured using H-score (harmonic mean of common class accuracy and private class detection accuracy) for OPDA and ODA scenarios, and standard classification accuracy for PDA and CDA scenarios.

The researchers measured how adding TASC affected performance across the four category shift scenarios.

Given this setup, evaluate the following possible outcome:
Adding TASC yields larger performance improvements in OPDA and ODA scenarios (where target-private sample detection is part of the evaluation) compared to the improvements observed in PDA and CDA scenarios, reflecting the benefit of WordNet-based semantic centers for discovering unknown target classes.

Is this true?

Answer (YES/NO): NO